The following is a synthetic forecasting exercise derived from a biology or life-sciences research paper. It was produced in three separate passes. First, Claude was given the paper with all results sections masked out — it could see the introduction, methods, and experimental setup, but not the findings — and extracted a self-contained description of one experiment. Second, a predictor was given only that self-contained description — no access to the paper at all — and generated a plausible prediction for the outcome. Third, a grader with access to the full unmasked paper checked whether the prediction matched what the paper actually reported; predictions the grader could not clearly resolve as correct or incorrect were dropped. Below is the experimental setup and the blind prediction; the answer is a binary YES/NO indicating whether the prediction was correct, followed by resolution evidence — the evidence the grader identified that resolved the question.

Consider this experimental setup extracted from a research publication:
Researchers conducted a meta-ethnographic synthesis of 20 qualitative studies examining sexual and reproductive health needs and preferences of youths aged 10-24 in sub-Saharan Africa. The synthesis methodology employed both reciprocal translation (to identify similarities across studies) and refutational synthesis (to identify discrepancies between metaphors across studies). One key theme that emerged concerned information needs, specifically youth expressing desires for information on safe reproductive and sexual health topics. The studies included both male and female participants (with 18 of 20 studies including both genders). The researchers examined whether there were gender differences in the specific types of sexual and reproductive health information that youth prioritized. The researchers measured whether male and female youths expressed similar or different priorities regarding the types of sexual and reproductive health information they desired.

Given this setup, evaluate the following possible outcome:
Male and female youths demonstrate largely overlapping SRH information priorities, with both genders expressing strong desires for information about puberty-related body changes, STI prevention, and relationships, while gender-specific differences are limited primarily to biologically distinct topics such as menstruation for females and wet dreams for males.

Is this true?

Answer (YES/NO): NO